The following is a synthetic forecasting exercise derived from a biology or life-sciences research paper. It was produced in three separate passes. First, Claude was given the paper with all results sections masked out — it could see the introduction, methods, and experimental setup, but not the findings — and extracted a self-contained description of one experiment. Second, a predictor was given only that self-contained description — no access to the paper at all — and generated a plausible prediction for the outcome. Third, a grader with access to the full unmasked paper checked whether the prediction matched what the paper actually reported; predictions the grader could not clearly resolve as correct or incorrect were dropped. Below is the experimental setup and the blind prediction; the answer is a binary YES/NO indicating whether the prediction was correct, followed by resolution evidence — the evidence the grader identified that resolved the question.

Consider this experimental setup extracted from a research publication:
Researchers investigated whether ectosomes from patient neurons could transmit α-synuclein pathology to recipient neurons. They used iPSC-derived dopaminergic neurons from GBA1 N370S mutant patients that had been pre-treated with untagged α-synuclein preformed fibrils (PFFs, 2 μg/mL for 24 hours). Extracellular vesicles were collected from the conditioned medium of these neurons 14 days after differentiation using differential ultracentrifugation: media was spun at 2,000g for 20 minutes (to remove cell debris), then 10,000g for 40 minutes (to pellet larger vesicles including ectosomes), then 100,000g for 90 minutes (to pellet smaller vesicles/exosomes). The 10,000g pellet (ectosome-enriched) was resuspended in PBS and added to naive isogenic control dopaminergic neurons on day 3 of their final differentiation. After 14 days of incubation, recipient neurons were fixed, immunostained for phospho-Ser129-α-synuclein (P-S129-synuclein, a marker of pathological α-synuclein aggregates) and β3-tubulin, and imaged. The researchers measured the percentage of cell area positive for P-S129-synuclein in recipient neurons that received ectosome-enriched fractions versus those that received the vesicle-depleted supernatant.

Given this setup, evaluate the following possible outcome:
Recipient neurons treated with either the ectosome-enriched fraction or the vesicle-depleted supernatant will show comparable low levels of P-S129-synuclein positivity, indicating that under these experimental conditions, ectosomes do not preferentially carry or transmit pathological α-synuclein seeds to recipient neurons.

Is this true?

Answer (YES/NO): NO